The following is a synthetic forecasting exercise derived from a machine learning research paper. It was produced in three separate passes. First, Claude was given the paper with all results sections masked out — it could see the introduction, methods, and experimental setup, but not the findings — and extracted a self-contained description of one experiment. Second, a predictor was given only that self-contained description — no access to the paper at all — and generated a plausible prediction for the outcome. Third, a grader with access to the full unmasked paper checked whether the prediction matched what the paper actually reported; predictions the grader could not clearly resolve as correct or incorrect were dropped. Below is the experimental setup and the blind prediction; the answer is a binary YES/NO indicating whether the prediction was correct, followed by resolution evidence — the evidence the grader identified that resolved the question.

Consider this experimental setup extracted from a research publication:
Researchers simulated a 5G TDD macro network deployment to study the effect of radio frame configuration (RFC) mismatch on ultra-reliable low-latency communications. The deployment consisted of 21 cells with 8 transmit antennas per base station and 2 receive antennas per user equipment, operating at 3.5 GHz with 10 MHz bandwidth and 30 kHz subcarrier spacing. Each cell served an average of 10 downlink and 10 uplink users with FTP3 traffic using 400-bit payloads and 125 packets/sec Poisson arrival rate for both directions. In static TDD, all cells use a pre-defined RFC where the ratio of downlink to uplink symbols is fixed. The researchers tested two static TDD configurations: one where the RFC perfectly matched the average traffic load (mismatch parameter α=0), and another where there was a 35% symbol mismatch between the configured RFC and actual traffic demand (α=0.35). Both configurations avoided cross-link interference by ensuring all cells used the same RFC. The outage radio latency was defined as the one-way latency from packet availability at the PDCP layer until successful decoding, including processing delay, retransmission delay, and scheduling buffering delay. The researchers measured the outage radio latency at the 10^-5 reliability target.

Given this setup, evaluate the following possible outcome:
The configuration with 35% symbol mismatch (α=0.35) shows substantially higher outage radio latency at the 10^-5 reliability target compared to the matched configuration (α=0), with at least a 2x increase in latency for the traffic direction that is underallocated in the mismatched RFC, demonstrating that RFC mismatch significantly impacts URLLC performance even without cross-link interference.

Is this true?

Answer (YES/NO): NO